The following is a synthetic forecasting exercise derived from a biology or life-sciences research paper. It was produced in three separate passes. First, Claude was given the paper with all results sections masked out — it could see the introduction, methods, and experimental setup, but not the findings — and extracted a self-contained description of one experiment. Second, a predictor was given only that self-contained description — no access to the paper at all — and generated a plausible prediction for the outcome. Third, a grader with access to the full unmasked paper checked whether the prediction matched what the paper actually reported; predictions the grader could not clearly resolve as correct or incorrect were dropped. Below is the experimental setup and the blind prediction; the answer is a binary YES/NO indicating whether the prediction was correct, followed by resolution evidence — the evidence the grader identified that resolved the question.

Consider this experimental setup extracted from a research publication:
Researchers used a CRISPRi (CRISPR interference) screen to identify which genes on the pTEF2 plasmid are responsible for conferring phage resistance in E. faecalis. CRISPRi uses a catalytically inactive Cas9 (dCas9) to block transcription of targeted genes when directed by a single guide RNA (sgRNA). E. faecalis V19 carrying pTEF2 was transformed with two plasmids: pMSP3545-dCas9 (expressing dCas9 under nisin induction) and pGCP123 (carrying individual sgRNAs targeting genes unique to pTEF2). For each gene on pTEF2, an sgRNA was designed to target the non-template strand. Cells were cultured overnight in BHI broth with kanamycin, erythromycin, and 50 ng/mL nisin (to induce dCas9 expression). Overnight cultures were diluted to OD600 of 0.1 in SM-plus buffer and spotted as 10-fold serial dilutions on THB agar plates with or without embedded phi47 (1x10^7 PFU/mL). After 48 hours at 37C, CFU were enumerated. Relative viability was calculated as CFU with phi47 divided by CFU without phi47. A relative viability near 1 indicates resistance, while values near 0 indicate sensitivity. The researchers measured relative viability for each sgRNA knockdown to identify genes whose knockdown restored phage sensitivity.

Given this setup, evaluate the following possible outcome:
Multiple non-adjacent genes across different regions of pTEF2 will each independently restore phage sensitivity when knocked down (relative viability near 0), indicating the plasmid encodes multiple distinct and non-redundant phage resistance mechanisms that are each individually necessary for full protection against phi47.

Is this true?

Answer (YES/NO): NO